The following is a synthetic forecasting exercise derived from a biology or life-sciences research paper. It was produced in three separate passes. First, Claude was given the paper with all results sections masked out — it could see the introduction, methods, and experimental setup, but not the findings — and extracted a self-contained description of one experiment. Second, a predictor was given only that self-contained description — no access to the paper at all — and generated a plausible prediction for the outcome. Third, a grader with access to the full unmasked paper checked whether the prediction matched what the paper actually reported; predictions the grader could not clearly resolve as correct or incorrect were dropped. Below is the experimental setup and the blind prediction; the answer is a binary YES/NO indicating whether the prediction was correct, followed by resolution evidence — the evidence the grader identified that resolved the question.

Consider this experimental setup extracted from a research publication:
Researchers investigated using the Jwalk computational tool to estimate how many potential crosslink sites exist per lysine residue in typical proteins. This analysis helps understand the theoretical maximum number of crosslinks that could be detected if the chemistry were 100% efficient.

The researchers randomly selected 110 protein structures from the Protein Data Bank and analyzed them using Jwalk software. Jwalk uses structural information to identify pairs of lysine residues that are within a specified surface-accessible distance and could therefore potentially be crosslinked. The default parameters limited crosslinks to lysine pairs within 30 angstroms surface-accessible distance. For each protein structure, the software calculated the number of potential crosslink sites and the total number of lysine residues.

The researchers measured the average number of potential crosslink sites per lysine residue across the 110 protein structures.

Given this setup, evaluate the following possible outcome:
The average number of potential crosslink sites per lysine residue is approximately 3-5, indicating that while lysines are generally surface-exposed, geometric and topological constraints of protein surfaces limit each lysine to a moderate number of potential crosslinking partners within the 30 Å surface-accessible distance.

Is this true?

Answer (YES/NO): NO